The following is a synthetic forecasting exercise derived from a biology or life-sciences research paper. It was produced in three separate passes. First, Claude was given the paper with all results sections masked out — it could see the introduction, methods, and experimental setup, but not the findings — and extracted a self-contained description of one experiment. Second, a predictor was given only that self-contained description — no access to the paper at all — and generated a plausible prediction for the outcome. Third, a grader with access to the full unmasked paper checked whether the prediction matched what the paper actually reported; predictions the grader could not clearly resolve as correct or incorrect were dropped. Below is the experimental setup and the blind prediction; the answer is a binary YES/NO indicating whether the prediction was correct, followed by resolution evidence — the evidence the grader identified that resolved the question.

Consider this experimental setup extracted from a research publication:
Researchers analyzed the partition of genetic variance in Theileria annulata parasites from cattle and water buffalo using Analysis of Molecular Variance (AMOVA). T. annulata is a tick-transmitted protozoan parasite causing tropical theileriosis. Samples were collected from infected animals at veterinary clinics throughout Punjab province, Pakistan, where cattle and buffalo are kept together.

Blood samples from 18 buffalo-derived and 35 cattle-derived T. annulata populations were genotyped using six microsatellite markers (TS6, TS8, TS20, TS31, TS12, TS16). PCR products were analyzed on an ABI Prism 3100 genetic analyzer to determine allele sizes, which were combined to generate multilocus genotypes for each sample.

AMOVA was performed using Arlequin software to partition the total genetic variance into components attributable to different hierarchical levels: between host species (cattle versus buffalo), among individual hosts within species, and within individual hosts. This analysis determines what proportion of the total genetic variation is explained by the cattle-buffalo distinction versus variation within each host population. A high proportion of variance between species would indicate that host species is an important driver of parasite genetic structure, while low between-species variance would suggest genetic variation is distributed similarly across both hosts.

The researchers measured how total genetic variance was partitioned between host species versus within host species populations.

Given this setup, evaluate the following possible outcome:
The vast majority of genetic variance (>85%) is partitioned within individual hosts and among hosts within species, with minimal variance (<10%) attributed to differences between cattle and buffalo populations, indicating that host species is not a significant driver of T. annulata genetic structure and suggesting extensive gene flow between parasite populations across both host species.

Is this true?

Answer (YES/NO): YES